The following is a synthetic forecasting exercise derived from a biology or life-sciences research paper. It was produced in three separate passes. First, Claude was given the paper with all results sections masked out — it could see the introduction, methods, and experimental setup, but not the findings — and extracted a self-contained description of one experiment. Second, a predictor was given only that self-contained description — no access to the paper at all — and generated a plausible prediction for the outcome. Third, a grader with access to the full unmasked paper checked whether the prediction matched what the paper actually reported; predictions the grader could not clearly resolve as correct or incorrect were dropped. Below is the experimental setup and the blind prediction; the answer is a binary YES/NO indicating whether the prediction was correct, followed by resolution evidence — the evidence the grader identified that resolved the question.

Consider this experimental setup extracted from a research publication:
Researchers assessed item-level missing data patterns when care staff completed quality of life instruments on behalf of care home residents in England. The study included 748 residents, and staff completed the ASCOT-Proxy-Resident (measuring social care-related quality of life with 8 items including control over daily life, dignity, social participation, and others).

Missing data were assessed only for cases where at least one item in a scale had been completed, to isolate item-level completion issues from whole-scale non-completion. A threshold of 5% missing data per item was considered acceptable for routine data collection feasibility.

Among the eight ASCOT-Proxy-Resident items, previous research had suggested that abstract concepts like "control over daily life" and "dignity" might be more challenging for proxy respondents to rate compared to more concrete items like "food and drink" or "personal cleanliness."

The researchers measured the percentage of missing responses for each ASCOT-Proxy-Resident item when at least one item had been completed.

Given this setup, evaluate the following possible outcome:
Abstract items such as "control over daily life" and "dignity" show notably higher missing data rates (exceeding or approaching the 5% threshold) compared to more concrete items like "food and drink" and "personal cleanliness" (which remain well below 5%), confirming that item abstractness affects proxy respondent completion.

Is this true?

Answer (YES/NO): YES